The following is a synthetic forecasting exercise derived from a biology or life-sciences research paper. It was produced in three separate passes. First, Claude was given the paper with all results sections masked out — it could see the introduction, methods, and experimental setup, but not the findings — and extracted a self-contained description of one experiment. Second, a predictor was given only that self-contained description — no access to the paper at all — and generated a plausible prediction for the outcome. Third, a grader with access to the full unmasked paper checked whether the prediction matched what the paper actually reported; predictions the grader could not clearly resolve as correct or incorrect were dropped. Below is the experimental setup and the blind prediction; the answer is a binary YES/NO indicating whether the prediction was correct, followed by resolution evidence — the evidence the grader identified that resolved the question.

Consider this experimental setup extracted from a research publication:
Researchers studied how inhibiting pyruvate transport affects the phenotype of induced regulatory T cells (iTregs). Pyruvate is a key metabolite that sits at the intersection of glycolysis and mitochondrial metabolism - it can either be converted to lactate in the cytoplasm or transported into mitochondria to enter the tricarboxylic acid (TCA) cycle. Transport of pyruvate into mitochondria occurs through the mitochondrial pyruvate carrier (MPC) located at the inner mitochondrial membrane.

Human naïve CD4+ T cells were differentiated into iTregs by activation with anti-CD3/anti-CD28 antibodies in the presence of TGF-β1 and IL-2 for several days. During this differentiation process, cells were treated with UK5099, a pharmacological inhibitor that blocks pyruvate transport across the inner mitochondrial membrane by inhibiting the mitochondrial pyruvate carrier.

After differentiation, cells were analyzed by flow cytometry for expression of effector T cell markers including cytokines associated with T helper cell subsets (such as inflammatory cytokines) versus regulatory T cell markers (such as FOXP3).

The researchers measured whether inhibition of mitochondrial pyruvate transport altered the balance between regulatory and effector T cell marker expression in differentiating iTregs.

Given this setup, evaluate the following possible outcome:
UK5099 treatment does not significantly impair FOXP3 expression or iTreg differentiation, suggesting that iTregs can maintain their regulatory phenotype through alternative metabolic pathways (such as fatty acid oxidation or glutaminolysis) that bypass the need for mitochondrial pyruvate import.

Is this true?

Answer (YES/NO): NO